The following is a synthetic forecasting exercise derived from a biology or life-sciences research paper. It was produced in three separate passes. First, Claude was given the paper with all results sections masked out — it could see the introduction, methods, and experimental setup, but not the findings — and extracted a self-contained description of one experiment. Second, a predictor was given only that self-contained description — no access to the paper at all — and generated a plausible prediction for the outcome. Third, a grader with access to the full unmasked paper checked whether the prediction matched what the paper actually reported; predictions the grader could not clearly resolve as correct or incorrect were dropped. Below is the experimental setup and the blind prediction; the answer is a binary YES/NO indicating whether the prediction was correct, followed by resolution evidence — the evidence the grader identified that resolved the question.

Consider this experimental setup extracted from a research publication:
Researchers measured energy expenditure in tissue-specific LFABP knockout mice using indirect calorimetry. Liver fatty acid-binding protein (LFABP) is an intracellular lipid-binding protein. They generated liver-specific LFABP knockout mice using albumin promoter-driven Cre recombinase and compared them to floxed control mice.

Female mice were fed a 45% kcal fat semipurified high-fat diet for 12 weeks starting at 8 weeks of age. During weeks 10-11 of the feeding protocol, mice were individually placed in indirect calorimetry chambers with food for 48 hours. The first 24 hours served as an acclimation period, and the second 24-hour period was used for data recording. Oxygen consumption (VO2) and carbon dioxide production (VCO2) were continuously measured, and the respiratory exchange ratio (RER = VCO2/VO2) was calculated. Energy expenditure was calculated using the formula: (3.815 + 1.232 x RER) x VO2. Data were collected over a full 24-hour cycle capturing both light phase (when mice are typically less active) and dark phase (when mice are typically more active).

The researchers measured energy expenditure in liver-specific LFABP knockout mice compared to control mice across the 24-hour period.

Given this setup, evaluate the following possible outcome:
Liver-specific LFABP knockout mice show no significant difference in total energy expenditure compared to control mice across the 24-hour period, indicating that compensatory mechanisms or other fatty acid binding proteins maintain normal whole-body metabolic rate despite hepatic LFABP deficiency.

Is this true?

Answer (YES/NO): YES